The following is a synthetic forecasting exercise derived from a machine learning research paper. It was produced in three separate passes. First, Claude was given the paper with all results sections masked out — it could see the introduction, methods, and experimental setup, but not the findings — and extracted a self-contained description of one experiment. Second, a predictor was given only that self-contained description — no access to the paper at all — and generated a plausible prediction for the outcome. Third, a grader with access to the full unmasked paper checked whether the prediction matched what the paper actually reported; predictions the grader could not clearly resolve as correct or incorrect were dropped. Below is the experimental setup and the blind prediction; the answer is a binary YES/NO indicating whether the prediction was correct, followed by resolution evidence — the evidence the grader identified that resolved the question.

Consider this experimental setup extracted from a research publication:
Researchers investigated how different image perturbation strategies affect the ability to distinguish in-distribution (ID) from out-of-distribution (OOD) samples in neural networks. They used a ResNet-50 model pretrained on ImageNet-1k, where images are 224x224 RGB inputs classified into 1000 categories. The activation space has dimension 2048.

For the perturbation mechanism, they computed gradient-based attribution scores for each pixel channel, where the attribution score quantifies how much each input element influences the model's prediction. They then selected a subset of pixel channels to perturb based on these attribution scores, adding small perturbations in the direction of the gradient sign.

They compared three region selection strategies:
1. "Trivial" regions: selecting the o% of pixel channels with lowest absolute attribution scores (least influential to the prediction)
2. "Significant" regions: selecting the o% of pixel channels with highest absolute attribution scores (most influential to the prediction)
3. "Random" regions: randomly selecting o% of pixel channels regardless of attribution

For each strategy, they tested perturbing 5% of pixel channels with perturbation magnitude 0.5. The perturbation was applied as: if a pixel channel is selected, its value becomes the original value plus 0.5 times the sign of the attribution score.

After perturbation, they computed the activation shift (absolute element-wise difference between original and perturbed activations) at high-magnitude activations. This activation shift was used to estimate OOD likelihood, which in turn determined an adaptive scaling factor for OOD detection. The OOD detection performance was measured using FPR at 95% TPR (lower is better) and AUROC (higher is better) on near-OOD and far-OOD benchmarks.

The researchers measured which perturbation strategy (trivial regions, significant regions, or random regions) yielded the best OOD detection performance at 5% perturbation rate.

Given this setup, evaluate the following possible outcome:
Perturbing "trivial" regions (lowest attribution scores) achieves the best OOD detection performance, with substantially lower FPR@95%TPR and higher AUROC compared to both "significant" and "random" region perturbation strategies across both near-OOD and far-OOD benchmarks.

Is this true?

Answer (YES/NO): NO